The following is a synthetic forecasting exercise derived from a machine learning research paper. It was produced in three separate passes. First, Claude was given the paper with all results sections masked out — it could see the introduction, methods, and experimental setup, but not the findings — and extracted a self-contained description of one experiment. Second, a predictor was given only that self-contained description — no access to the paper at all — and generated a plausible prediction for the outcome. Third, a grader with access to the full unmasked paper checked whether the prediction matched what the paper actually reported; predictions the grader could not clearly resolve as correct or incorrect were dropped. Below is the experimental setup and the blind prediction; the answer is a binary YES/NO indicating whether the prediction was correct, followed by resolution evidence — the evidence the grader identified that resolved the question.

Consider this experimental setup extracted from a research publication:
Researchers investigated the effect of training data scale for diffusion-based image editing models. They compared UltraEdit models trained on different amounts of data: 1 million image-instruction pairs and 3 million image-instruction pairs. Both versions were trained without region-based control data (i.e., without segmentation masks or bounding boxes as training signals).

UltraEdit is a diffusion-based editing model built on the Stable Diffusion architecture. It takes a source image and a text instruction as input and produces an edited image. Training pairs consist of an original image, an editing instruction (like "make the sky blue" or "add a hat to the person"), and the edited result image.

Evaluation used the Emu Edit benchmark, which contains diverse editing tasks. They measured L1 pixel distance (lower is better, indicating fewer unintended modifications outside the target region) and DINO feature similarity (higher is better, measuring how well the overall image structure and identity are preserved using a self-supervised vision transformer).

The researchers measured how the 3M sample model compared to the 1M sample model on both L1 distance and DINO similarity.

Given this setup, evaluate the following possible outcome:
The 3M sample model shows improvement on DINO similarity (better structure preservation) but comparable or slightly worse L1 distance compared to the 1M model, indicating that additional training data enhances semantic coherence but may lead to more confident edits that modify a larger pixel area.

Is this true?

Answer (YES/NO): NO